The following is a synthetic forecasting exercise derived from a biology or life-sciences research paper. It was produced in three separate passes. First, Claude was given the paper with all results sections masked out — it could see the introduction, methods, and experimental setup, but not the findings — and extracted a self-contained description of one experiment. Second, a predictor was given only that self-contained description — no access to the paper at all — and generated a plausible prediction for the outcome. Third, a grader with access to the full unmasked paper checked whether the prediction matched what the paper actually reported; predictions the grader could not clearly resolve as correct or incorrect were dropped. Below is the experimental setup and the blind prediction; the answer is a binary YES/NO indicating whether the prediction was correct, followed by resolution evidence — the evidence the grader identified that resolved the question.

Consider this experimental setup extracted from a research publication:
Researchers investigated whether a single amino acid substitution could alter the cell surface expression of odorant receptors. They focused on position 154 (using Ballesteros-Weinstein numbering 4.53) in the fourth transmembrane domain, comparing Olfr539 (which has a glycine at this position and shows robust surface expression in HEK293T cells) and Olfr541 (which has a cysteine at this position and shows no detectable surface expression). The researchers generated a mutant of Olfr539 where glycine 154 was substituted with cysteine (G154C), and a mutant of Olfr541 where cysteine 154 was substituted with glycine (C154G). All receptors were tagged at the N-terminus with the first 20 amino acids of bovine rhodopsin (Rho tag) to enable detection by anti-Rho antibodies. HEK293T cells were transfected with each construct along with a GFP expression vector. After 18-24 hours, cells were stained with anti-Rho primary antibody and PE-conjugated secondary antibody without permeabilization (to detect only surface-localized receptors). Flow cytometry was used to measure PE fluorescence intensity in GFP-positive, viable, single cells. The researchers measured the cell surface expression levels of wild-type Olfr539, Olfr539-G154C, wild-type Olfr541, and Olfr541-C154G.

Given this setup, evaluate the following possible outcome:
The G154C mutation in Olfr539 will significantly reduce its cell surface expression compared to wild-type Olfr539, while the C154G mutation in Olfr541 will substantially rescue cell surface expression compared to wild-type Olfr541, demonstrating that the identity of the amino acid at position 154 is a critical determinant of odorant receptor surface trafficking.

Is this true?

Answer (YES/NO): NO